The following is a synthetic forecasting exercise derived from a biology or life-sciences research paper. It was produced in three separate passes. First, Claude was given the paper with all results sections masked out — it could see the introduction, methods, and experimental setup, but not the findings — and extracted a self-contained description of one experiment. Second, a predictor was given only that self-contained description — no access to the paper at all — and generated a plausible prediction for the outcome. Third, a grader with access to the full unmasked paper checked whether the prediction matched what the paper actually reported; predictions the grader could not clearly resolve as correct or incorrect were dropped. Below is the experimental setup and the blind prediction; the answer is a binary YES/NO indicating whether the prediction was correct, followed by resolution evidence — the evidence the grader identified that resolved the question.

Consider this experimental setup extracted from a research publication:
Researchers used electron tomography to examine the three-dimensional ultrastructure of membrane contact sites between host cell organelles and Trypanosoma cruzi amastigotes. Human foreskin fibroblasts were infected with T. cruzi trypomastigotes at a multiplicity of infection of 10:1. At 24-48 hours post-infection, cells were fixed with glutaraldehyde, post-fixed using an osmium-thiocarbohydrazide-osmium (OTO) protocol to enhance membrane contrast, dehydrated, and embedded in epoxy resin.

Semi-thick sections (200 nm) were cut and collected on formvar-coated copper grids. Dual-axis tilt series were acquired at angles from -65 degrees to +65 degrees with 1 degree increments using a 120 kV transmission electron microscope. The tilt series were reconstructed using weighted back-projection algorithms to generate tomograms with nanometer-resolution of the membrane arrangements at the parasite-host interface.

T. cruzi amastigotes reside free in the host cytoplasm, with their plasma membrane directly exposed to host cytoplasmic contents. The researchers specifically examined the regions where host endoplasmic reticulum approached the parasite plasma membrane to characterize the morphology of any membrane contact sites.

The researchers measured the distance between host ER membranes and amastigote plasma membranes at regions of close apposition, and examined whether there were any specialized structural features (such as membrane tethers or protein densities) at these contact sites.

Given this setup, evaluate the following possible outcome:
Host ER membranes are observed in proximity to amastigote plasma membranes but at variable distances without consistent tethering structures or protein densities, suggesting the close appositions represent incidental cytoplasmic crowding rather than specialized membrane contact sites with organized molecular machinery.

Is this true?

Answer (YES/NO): NO